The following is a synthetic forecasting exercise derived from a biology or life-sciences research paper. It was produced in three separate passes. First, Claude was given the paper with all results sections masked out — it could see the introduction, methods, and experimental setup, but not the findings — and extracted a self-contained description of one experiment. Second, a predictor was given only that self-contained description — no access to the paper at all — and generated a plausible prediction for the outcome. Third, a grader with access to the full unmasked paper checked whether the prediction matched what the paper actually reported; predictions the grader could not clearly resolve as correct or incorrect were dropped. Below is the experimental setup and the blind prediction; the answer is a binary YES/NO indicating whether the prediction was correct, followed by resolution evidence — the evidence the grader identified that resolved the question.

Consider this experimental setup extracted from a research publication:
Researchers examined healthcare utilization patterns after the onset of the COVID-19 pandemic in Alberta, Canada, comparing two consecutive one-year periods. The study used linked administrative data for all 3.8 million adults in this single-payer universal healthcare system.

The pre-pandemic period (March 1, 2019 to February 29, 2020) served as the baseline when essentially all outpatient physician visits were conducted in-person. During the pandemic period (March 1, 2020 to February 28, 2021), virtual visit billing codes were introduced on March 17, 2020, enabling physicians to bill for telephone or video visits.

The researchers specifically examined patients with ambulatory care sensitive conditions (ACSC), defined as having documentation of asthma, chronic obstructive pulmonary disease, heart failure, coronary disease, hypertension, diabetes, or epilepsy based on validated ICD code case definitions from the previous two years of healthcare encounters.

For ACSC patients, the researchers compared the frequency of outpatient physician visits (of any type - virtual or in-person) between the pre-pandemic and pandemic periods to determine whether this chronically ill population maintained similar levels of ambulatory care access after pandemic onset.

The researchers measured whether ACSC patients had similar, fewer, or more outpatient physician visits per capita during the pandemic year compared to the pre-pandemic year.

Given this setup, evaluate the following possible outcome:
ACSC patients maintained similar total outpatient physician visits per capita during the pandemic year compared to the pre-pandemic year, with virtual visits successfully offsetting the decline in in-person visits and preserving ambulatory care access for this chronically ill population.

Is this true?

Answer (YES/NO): YES